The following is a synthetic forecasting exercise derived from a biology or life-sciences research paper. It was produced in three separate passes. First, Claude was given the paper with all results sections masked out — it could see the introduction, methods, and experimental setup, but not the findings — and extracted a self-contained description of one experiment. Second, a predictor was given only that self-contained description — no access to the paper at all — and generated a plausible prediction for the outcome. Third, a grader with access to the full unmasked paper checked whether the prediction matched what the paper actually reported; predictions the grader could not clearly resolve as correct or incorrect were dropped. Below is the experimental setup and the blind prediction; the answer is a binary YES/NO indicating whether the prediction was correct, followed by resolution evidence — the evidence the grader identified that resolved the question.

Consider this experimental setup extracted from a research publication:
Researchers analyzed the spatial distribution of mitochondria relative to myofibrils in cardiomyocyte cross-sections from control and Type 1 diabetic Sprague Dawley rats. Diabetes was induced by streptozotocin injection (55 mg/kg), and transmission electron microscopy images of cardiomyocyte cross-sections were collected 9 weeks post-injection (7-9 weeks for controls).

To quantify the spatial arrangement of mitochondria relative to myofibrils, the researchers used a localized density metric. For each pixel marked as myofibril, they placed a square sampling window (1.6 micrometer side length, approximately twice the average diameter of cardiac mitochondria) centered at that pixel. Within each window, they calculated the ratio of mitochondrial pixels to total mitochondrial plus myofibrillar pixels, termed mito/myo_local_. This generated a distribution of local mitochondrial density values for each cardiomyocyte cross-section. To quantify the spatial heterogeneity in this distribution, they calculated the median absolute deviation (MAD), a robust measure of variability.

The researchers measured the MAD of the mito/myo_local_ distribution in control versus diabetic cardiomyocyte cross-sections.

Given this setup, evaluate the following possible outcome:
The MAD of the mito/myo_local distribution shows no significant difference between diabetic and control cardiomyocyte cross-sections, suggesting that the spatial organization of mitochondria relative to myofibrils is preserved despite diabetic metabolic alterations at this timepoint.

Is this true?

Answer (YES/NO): NO